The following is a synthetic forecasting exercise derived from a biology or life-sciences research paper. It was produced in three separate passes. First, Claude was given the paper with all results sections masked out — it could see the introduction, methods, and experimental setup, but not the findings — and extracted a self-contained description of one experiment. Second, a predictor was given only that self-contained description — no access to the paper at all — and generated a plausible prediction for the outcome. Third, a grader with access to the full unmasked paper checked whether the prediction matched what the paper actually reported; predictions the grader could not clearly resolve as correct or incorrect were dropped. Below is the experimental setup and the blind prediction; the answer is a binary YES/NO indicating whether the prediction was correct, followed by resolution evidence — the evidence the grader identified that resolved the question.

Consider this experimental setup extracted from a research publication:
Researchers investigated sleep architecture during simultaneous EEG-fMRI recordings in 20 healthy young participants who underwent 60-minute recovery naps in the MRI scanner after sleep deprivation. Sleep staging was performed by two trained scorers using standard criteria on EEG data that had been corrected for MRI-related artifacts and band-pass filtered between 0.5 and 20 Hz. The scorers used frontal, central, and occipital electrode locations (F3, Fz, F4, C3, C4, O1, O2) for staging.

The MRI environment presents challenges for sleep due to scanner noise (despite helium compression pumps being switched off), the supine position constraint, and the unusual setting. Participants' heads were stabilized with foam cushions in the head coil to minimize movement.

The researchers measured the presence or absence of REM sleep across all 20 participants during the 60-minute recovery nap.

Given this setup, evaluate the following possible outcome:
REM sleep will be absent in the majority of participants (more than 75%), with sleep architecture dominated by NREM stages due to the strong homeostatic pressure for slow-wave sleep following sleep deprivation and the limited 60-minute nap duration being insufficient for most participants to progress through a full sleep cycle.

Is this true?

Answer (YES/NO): YES